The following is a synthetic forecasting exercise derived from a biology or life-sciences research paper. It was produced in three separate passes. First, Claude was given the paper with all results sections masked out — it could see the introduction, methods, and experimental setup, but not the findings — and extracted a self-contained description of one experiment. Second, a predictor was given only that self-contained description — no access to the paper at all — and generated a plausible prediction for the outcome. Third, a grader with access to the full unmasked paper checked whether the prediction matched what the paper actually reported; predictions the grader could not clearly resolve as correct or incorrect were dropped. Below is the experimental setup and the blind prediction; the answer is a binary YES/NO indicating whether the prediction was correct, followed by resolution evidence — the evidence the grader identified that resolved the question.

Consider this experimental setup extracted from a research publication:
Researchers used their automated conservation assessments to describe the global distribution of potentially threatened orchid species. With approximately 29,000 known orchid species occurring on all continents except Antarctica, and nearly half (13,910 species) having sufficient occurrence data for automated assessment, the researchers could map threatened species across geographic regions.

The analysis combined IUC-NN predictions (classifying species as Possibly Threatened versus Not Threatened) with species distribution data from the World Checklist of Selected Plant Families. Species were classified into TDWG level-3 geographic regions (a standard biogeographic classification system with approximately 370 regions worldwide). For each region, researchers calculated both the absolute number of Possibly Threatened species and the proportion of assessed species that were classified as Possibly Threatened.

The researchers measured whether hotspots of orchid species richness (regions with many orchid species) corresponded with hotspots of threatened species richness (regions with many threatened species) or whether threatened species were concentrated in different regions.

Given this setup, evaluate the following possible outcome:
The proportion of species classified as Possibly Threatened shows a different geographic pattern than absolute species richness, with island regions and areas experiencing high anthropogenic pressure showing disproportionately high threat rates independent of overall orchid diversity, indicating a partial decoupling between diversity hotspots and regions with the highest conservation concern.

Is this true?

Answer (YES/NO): YES